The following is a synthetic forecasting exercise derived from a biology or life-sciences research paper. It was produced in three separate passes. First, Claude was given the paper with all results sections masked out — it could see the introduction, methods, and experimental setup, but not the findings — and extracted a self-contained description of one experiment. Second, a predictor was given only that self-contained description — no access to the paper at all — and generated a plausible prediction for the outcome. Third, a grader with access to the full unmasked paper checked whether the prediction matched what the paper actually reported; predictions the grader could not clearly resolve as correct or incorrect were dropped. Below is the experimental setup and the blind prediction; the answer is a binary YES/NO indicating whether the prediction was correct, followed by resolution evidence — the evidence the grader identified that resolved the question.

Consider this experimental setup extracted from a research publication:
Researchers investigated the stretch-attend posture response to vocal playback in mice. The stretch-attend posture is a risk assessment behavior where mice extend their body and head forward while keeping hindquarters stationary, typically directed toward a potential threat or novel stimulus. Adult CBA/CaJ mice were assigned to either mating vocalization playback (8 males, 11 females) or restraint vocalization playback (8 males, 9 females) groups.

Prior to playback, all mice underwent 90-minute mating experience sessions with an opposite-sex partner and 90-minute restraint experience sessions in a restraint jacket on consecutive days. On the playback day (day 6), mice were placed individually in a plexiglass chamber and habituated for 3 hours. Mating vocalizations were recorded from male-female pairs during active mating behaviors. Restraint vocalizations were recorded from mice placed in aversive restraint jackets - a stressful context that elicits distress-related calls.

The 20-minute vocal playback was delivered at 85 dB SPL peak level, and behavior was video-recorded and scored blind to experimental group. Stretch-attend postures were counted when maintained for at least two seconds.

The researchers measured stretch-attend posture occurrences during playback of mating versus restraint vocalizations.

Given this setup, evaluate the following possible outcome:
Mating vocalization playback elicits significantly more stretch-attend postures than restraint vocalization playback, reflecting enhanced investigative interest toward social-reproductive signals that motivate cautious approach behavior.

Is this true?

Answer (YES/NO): NO